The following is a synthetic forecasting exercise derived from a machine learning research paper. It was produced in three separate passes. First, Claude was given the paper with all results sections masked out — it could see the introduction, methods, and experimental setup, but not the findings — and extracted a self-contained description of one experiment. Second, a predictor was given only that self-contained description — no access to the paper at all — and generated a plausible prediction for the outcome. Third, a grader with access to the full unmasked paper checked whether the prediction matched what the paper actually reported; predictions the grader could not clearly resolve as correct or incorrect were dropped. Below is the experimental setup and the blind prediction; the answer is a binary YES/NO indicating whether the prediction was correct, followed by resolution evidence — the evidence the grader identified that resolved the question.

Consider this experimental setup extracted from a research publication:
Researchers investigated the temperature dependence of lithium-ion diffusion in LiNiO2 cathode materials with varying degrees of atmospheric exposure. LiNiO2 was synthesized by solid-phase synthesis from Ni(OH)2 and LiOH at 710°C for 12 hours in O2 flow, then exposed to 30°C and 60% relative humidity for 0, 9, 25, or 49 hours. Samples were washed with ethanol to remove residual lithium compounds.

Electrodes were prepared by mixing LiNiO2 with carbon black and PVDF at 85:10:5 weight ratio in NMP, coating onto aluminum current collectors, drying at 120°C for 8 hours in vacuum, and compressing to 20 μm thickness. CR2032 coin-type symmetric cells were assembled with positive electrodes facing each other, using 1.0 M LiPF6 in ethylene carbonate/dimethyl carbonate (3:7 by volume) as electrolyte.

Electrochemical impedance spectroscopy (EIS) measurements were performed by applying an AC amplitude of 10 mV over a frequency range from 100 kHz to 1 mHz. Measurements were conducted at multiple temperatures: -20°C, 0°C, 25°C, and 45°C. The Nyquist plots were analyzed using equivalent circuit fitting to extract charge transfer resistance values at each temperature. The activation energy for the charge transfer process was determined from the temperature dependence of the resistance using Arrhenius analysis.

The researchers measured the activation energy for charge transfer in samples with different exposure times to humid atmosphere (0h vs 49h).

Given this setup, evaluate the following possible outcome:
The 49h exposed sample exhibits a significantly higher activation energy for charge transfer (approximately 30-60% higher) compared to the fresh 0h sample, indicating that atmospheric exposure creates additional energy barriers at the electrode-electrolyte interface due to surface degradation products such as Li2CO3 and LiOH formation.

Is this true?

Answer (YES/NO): NO